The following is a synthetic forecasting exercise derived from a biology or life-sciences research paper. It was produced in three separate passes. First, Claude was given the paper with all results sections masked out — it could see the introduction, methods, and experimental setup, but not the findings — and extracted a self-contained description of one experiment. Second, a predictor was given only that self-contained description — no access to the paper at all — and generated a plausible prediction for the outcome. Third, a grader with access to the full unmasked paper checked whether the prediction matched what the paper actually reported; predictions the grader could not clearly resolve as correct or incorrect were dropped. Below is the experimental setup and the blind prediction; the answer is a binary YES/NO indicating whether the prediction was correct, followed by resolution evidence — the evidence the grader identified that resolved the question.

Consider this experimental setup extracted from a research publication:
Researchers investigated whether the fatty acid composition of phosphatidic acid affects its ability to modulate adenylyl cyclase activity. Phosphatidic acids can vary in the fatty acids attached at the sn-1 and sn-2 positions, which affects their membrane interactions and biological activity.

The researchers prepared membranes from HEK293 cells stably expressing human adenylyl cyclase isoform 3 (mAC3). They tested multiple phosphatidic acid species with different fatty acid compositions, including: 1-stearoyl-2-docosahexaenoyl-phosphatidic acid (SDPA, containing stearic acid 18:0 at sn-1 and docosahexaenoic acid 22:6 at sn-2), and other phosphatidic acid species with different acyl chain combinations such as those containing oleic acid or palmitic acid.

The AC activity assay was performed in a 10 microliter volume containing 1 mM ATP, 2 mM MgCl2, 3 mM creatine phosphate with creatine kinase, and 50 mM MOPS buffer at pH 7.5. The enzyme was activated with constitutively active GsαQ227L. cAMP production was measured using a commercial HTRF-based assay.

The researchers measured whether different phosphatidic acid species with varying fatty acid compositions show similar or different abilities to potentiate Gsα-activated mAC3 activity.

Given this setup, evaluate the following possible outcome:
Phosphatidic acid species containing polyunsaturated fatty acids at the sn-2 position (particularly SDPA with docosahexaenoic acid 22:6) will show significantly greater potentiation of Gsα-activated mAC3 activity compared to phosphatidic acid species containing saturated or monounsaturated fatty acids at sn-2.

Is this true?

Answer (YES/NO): NO